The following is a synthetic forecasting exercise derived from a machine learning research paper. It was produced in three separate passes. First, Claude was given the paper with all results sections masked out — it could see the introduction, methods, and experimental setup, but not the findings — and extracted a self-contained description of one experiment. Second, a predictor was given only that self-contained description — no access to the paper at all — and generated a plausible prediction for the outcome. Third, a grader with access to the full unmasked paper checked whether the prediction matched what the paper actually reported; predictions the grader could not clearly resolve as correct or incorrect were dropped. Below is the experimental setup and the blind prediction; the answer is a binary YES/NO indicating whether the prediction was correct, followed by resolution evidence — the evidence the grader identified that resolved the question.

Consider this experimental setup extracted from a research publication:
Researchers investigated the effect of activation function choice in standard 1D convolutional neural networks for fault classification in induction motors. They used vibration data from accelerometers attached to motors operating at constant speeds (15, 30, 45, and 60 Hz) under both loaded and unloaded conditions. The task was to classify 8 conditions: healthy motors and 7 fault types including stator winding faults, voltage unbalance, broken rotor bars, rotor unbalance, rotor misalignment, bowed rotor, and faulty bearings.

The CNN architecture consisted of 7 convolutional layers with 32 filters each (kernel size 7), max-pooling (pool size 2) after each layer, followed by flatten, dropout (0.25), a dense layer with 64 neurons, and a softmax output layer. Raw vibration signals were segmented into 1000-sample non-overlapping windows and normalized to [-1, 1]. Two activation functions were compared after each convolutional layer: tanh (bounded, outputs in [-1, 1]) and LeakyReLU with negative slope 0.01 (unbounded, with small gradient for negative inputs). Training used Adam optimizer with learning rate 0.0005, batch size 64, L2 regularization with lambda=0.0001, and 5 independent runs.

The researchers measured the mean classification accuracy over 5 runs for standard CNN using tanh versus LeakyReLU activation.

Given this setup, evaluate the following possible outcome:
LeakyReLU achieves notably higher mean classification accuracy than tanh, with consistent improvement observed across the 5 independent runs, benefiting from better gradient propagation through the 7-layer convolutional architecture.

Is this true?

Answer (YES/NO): NO